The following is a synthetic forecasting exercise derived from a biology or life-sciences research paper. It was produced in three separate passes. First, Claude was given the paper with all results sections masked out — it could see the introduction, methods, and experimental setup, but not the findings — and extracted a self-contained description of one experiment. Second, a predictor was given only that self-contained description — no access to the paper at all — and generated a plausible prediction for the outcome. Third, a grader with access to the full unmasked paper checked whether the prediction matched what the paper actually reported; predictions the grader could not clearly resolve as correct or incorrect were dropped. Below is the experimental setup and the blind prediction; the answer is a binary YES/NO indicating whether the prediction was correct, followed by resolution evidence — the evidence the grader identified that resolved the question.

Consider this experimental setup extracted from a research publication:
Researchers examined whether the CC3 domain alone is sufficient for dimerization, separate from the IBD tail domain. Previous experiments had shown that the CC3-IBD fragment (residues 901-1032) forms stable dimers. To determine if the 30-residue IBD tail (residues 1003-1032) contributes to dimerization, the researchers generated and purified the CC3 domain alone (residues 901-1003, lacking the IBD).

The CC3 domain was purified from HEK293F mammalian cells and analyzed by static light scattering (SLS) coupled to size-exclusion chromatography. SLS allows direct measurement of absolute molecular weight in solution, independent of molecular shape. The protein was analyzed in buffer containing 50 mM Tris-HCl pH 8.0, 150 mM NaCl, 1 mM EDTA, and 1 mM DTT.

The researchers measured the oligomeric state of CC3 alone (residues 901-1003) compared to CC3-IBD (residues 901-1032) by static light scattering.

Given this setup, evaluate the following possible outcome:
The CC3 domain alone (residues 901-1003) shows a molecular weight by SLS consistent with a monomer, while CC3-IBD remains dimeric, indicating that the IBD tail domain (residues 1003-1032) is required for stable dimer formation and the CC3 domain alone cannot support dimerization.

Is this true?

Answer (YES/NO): NO